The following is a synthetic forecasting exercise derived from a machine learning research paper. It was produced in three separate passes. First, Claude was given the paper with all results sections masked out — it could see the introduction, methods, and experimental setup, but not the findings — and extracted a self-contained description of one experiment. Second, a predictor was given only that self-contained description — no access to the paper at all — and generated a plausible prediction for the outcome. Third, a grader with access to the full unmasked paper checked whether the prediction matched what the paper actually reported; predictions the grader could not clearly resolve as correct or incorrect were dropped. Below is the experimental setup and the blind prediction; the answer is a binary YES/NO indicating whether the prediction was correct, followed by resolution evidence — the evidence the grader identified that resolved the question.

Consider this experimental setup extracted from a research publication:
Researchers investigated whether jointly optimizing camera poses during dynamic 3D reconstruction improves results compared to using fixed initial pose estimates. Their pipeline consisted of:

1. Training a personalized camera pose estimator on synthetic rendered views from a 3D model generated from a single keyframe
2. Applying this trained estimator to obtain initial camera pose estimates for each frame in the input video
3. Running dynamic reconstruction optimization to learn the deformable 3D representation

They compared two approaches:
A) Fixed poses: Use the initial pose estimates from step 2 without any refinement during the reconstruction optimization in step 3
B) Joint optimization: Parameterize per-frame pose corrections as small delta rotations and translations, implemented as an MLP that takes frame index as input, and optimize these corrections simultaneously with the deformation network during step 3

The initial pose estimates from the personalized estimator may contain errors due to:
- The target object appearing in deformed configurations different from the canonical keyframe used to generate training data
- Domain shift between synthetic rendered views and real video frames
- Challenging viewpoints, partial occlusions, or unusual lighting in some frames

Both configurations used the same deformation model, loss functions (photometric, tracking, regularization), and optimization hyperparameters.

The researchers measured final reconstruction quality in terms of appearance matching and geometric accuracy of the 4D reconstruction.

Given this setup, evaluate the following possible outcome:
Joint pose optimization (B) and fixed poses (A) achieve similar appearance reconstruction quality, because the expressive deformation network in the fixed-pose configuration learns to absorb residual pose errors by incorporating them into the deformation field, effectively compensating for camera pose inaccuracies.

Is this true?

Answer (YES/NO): NO